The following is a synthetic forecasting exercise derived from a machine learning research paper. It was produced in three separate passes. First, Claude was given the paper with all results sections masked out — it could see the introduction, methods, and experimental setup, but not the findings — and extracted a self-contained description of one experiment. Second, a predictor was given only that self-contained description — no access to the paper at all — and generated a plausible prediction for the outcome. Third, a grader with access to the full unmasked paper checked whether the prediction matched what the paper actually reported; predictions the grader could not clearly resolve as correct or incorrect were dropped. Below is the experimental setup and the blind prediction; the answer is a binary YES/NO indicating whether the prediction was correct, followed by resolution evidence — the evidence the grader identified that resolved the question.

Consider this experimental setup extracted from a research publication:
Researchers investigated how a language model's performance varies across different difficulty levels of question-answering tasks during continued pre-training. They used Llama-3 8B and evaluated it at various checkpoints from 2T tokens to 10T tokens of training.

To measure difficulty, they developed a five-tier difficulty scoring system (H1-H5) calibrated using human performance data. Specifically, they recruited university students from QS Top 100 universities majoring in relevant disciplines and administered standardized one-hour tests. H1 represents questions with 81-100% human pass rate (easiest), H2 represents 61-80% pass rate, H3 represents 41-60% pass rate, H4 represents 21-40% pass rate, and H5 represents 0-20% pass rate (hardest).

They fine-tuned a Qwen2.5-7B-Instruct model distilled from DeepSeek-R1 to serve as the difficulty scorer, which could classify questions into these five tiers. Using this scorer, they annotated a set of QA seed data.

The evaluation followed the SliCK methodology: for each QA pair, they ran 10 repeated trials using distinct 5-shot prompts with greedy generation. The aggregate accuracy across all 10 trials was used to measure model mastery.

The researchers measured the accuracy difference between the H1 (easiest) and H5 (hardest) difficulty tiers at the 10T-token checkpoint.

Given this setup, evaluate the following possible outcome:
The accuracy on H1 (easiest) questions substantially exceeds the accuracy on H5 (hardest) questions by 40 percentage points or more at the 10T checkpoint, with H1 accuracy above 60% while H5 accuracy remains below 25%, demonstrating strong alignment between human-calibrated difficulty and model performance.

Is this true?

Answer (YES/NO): NO